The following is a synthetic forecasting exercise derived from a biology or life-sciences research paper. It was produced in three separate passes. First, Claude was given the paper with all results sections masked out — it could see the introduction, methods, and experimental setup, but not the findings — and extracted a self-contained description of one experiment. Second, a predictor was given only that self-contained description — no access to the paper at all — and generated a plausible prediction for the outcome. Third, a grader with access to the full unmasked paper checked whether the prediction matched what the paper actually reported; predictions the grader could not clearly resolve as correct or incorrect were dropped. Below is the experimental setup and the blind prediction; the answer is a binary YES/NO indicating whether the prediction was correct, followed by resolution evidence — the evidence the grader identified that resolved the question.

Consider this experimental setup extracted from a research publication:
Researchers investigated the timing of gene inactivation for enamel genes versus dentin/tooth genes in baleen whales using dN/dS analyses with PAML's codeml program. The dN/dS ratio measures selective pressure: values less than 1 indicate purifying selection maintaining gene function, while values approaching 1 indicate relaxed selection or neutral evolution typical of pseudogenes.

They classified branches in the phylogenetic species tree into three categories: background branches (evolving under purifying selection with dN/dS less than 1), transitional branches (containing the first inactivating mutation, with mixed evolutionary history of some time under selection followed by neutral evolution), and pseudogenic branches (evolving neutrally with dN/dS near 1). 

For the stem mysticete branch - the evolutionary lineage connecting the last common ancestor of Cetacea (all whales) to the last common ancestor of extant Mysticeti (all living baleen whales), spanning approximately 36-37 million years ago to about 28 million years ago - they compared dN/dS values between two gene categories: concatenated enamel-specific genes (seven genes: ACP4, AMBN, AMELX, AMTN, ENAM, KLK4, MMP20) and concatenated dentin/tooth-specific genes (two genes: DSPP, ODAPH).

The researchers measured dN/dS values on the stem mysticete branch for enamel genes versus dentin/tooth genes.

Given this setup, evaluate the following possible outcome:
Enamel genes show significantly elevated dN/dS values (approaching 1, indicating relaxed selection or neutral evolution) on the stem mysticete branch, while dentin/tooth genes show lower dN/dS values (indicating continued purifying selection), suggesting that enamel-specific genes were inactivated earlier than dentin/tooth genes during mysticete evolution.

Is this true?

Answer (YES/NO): YES